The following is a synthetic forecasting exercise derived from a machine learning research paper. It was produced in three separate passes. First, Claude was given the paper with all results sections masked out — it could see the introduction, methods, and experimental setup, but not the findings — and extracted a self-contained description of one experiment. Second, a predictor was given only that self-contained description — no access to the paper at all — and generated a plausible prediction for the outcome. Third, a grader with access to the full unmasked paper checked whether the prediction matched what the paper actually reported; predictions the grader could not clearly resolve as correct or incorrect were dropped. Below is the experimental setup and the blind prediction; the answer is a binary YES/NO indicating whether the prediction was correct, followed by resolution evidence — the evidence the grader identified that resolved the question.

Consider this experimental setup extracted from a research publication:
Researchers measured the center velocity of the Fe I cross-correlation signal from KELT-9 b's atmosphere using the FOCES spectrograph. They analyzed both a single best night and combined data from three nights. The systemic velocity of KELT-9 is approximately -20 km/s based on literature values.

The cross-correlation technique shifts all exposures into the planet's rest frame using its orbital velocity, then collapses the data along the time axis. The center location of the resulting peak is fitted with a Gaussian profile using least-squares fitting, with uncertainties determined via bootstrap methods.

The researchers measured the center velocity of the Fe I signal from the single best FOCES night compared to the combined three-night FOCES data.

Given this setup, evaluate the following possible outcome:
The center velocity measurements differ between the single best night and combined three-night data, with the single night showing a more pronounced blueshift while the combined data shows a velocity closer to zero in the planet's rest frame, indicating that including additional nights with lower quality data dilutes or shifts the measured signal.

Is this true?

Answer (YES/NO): YES